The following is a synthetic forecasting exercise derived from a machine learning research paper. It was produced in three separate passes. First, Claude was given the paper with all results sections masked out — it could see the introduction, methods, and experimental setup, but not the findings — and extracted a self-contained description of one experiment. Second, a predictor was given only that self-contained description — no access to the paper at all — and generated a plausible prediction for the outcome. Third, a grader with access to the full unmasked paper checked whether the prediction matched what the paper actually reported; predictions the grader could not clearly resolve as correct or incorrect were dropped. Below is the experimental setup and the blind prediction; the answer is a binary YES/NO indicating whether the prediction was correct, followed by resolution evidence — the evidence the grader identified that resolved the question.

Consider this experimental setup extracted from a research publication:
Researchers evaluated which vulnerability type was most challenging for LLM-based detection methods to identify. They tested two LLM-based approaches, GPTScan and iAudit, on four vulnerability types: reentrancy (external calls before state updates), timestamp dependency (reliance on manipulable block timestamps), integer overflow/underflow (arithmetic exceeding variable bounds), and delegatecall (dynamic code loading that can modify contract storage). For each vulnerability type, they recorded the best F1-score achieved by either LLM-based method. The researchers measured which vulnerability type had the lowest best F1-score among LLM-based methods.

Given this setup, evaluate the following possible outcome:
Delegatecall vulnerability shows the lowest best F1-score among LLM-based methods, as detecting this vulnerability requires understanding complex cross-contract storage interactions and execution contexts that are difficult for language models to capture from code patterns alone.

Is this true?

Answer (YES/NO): YES